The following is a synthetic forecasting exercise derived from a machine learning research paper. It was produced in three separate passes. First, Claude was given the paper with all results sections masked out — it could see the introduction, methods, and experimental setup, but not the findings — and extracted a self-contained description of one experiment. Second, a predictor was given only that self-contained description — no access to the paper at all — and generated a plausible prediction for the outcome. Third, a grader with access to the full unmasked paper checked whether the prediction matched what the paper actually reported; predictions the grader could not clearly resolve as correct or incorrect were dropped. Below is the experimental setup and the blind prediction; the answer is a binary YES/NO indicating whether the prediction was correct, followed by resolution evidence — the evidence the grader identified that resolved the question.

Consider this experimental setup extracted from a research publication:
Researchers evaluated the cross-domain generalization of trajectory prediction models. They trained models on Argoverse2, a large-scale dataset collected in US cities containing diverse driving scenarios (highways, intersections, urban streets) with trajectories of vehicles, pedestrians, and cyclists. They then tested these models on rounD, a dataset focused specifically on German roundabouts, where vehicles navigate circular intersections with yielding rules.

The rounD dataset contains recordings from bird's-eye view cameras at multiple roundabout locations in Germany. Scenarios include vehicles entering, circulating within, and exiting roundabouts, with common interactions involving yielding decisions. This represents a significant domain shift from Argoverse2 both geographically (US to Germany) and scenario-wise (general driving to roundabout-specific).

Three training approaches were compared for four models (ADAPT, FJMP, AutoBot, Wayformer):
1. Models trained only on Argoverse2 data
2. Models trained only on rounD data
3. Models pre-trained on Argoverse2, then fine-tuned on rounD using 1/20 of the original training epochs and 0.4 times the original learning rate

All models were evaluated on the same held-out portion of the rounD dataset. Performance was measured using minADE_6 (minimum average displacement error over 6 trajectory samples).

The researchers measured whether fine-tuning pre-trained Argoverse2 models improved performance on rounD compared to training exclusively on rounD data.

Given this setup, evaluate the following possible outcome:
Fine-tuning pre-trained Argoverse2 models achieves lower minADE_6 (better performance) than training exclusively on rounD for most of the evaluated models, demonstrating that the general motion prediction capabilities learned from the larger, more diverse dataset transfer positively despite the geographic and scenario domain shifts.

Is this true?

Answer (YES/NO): NO